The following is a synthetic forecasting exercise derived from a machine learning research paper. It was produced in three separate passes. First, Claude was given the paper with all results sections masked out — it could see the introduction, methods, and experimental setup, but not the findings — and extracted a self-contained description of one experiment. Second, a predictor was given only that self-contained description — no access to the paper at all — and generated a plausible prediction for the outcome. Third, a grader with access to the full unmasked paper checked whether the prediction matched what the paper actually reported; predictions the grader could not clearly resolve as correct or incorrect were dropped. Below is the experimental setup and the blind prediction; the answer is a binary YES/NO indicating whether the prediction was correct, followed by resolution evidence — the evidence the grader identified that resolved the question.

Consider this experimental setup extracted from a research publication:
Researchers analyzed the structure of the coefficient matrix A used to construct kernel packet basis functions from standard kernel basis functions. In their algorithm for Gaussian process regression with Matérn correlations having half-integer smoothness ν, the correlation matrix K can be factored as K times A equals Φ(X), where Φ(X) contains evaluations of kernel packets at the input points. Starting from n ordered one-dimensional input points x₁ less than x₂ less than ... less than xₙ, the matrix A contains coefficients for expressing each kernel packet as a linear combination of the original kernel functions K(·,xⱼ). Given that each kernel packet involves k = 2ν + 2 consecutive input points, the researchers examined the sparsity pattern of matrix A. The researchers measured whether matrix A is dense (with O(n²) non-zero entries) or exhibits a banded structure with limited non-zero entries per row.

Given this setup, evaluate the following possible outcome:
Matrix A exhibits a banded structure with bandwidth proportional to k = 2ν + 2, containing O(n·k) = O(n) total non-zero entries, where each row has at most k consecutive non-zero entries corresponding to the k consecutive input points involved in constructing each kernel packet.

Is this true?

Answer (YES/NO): YES